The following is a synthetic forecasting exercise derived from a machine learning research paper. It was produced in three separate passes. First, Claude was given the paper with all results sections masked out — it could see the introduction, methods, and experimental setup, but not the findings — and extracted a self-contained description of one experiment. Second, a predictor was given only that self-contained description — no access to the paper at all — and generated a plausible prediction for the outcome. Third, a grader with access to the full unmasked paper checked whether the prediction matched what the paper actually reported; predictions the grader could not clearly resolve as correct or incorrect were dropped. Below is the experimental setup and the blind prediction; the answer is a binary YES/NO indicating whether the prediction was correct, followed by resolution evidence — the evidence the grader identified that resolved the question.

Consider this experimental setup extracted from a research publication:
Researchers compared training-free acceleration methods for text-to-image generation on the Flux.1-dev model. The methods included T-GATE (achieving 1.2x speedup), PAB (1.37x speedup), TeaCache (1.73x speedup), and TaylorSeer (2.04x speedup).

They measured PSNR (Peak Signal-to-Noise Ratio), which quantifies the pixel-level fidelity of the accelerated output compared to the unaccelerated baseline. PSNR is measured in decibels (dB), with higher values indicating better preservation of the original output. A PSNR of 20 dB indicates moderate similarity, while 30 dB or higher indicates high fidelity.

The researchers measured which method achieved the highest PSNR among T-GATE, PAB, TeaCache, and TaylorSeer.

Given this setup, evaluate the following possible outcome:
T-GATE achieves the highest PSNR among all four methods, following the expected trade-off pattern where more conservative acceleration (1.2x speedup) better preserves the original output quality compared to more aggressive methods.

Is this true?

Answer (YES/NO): NO